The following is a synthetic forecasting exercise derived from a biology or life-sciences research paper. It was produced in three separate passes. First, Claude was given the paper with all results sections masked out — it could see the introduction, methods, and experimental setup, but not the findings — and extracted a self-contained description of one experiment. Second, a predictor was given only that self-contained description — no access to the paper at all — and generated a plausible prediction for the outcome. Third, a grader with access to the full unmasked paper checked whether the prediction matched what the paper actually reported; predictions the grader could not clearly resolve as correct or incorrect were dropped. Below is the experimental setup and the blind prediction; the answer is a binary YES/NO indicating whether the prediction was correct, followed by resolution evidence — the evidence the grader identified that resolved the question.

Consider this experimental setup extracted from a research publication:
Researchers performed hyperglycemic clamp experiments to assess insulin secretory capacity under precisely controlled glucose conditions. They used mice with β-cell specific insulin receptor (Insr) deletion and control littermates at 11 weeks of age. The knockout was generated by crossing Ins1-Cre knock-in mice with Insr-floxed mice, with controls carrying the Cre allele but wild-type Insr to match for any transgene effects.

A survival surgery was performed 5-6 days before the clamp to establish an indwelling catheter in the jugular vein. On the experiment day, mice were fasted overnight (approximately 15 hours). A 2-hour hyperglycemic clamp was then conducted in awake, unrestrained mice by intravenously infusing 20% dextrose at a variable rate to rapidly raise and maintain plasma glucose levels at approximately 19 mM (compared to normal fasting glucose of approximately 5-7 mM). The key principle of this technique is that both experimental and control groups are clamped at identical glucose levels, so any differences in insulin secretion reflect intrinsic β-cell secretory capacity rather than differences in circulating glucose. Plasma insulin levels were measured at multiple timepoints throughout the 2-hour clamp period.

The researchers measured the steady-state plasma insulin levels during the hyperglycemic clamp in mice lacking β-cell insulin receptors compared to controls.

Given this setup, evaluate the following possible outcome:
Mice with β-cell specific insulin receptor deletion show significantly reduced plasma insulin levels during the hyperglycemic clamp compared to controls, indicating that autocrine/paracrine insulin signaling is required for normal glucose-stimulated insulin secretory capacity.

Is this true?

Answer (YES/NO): NO